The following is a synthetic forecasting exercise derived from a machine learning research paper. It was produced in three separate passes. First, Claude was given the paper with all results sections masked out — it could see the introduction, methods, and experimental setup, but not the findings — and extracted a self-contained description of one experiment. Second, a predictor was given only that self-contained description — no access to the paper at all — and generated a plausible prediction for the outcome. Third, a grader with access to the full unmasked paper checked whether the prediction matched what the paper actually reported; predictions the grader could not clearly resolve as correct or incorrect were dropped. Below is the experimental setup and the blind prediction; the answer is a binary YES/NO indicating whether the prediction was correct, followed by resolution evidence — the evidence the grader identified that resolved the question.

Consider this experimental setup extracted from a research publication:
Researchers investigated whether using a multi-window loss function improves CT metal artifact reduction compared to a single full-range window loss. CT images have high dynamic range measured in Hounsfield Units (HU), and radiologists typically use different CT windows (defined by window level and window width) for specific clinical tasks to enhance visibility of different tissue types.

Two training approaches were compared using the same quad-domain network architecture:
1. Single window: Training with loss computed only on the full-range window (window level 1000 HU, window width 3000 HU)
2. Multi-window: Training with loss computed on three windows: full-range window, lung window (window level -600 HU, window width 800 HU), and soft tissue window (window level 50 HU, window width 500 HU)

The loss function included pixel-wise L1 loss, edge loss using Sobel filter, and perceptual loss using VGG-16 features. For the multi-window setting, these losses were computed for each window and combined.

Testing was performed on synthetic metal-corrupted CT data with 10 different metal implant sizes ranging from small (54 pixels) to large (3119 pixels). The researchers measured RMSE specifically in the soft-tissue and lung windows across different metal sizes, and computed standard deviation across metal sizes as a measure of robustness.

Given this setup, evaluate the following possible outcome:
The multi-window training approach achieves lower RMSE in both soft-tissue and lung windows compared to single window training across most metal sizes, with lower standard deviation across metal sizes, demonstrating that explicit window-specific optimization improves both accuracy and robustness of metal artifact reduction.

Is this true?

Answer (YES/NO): YES